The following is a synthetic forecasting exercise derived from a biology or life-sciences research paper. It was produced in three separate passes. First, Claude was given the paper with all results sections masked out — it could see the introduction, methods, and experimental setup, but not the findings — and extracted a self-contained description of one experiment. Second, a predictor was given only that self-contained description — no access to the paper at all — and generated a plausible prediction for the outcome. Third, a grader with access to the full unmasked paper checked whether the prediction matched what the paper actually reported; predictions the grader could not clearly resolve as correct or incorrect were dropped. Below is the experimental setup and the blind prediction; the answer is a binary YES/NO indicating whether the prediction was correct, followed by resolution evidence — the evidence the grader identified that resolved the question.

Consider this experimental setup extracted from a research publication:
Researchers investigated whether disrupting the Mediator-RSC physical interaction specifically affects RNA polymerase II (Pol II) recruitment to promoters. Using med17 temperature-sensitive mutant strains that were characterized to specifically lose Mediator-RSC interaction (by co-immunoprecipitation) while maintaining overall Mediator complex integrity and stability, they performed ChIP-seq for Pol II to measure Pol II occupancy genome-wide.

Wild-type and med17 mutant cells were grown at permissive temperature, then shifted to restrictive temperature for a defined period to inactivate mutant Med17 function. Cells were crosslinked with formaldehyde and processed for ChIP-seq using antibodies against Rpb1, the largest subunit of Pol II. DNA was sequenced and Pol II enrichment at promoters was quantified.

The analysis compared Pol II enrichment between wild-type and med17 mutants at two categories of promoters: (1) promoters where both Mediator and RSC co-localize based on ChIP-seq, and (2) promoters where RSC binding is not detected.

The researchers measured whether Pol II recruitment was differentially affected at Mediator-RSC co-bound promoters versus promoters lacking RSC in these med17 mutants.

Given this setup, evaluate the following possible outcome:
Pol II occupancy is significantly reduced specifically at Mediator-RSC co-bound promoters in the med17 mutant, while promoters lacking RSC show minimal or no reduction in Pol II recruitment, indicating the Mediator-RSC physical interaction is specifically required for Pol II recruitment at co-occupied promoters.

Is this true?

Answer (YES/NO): NO